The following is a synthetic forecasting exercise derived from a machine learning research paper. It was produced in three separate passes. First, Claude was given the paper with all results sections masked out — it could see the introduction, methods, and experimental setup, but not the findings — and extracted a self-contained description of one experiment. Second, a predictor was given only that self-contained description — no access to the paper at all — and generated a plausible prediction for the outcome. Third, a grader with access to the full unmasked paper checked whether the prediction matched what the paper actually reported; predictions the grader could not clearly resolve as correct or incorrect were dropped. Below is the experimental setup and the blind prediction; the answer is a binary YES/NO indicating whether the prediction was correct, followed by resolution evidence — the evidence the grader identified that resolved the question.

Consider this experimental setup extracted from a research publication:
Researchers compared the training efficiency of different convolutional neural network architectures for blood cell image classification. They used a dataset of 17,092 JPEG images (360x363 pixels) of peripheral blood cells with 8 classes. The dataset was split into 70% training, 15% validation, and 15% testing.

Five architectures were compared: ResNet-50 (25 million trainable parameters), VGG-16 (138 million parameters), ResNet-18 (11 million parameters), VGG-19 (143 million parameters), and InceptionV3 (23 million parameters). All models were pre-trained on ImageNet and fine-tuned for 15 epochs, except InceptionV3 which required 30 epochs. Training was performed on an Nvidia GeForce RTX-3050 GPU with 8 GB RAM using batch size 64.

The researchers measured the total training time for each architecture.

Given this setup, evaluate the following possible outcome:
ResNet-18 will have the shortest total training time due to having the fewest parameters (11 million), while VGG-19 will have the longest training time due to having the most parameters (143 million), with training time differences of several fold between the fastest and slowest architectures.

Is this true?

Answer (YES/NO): YES